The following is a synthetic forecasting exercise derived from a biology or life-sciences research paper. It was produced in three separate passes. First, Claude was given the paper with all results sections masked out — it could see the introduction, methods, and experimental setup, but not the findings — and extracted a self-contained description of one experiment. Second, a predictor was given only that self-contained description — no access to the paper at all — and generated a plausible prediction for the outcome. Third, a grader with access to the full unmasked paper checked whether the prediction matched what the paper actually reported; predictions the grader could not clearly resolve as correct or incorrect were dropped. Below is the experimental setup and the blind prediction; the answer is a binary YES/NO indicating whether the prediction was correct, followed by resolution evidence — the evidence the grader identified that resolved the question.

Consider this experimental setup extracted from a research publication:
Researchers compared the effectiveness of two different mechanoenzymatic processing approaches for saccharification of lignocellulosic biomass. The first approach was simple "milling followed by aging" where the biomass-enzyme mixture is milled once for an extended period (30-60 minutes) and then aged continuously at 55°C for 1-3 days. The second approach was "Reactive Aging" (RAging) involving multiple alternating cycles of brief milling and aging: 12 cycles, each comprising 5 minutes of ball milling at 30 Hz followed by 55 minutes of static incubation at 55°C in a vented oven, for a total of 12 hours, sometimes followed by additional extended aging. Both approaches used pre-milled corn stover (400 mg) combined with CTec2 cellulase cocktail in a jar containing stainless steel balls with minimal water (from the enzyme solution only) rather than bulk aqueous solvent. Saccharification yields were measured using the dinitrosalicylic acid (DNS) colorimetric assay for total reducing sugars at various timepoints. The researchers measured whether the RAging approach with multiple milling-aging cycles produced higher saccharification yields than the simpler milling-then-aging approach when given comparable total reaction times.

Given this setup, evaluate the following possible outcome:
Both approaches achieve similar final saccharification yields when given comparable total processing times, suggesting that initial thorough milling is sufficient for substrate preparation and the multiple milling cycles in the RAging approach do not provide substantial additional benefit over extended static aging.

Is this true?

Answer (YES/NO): NO